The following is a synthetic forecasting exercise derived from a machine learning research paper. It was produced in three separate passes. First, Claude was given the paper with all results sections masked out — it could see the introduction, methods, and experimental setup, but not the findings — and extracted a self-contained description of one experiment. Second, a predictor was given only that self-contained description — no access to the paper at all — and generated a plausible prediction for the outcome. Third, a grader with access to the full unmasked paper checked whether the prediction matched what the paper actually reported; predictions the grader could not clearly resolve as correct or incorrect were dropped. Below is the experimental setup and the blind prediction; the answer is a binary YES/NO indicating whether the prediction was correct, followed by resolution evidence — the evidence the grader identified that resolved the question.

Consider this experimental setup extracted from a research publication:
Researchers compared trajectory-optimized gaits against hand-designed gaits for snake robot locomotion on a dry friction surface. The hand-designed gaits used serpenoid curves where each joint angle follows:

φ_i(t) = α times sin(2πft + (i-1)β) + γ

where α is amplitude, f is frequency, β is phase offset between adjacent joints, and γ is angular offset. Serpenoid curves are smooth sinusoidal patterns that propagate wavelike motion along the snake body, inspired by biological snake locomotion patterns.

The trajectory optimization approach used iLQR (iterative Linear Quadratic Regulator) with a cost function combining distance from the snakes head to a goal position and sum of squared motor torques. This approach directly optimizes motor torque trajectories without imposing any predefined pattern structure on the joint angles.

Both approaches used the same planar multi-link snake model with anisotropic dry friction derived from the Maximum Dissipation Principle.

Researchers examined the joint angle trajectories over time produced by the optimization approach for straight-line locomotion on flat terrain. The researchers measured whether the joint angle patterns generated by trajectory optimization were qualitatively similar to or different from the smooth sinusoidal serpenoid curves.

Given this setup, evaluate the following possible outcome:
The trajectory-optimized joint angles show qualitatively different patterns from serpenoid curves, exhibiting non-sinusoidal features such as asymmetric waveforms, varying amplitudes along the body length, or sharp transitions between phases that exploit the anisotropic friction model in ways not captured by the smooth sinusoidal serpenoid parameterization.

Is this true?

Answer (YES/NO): NO